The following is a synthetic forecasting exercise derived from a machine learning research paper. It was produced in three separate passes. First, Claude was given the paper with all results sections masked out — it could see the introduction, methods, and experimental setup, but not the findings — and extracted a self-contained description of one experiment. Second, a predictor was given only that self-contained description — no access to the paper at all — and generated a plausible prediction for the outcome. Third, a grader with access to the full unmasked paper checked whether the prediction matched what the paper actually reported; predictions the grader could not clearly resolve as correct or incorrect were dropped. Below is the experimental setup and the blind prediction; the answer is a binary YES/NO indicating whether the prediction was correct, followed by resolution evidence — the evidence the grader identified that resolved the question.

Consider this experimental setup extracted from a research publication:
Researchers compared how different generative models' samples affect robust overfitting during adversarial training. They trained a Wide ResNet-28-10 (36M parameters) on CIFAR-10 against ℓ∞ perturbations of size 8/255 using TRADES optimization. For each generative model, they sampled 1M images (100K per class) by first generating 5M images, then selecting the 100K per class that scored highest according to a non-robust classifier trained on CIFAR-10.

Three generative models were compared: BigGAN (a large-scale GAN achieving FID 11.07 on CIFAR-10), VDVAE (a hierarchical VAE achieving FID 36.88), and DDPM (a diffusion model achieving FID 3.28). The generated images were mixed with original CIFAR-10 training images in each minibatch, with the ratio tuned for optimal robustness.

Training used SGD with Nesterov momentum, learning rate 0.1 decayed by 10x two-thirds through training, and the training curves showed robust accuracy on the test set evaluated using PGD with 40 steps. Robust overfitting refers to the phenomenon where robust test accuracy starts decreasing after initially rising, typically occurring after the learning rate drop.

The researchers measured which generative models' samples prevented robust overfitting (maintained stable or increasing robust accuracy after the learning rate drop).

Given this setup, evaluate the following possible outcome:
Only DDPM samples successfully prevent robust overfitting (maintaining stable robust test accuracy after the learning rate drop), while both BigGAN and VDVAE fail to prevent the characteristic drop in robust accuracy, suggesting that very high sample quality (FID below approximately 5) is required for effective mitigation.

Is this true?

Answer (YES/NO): YES